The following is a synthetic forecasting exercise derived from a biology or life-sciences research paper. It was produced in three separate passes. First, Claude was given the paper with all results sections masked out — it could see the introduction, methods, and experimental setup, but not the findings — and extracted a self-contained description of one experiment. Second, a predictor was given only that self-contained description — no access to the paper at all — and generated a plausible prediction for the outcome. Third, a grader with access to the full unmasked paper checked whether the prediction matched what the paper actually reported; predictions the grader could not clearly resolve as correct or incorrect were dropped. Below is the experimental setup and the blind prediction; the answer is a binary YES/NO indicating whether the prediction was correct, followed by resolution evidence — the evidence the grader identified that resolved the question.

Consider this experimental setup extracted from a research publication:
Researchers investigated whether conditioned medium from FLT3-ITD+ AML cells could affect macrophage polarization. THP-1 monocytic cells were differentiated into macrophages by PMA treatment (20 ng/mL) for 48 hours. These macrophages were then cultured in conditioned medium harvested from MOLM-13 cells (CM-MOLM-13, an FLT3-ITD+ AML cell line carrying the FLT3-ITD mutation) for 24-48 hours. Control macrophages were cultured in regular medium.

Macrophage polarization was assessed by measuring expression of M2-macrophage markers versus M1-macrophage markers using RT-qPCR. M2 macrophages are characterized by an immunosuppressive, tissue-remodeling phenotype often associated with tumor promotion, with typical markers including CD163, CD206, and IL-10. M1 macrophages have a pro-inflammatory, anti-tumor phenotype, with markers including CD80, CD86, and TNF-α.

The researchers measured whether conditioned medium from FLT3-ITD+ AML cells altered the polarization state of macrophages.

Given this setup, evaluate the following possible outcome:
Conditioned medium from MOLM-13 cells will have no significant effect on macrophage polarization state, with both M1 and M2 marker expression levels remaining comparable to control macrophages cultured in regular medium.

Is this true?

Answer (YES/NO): NO